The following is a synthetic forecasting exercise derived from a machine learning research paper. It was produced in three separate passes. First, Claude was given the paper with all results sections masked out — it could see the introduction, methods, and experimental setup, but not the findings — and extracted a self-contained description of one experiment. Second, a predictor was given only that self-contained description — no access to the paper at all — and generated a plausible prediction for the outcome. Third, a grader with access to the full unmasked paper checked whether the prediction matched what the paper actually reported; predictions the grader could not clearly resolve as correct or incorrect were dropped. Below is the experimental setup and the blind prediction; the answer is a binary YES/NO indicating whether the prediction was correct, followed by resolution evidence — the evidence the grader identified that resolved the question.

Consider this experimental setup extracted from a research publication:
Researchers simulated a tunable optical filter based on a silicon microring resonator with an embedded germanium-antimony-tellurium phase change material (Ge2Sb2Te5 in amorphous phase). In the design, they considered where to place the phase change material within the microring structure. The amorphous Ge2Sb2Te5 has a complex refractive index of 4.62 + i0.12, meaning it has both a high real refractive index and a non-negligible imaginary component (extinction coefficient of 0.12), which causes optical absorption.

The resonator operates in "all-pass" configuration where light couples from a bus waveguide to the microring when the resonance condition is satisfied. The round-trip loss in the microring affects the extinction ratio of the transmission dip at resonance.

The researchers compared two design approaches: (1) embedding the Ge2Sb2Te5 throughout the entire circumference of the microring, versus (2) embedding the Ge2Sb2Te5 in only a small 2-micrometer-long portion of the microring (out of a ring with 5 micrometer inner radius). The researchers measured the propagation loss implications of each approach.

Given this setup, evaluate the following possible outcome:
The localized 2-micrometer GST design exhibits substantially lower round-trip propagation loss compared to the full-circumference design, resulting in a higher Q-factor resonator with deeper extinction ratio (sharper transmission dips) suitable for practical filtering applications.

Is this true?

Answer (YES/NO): YES